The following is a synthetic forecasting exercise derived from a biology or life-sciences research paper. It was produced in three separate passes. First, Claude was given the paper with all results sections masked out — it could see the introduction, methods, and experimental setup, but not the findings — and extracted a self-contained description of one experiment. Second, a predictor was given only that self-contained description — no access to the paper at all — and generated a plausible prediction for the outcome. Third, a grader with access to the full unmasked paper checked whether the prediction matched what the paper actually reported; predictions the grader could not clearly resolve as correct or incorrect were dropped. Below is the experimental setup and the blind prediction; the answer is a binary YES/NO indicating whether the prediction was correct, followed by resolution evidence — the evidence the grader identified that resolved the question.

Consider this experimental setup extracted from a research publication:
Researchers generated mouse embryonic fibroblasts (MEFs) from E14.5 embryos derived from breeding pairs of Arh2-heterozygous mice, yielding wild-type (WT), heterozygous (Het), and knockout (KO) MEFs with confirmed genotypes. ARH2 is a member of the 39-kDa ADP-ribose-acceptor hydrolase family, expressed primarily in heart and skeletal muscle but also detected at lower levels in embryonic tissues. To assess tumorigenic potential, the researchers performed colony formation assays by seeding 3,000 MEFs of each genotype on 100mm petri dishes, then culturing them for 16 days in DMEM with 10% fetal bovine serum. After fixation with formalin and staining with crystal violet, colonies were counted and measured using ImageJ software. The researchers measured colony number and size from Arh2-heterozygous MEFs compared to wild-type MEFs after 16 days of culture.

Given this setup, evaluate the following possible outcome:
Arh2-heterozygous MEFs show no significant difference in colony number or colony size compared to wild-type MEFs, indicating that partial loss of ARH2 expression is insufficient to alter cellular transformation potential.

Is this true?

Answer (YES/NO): NO